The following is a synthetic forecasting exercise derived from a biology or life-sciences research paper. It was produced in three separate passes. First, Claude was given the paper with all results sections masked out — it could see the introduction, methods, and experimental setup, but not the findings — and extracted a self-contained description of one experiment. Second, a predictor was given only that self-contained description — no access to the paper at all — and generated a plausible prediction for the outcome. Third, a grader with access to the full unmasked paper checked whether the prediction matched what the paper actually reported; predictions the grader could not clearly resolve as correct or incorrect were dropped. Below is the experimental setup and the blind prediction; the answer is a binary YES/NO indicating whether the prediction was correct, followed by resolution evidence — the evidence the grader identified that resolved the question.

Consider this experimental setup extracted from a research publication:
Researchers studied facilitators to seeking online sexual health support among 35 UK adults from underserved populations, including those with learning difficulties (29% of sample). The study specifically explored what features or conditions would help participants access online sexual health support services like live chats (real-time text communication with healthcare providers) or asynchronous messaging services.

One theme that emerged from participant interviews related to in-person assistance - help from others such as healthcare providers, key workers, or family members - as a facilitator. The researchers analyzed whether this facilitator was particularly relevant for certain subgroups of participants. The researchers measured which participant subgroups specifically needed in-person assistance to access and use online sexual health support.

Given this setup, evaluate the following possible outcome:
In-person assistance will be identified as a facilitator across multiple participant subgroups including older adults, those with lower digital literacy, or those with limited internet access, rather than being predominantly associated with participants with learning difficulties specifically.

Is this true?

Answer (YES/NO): NO